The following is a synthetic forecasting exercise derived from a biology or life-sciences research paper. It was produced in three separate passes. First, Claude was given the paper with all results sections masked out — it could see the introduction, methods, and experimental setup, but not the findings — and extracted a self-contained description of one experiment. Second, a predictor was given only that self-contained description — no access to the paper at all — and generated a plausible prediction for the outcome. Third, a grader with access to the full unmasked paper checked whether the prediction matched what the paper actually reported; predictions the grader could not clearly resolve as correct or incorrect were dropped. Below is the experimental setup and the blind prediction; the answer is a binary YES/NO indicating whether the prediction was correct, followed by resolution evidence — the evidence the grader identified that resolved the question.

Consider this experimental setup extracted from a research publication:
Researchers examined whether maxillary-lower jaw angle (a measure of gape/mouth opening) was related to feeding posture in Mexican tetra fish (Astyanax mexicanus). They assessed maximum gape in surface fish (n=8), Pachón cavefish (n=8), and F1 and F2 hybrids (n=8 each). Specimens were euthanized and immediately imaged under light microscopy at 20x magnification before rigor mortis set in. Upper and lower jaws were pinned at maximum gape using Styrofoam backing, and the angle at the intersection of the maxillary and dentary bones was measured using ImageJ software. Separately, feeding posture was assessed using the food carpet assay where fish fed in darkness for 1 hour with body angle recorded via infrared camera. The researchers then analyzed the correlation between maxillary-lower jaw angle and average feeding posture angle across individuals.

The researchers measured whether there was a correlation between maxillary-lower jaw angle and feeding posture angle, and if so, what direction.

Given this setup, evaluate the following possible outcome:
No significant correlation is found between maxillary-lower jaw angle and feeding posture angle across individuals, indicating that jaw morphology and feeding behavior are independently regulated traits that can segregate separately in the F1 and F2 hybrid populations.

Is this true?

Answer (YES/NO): NO